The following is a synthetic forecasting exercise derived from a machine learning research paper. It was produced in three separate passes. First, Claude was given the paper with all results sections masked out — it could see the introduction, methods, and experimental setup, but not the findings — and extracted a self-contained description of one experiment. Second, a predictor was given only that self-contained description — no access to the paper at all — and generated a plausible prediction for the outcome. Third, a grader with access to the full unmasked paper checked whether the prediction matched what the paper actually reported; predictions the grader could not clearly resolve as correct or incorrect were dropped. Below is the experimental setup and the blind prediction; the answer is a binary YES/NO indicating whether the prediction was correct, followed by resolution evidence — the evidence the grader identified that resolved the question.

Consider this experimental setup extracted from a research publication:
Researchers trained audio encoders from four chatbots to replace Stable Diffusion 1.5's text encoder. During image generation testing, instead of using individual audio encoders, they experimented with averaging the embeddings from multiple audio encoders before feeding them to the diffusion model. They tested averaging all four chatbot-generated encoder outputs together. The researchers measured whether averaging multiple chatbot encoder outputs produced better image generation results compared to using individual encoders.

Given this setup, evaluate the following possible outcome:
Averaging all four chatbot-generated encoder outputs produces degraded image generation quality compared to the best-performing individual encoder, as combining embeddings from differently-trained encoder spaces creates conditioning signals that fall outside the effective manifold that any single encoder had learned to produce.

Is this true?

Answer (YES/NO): NO